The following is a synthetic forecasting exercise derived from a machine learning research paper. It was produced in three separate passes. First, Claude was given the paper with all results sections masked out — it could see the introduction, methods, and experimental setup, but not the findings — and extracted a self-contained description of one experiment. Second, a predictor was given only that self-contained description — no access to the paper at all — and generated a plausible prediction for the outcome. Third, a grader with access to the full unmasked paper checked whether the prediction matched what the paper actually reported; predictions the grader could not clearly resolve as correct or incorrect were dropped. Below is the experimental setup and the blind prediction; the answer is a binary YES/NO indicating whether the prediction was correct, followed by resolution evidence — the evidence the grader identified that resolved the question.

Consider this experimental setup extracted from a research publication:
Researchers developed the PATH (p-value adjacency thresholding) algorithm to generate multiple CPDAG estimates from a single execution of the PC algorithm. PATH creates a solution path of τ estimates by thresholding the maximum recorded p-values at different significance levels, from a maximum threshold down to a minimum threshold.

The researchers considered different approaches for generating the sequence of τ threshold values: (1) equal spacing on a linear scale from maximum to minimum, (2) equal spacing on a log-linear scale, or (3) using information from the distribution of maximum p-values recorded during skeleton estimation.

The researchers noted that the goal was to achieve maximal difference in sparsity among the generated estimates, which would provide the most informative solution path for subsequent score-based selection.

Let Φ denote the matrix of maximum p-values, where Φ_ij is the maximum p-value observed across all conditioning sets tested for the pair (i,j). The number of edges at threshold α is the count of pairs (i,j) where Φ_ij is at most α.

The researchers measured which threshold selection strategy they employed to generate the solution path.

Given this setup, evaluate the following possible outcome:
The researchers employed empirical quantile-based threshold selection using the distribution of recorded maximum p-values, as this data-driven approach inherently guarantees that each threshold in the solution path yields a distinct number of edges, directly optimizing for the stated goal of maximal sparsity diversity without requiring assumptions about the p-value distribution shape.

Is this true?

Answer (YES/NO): YES